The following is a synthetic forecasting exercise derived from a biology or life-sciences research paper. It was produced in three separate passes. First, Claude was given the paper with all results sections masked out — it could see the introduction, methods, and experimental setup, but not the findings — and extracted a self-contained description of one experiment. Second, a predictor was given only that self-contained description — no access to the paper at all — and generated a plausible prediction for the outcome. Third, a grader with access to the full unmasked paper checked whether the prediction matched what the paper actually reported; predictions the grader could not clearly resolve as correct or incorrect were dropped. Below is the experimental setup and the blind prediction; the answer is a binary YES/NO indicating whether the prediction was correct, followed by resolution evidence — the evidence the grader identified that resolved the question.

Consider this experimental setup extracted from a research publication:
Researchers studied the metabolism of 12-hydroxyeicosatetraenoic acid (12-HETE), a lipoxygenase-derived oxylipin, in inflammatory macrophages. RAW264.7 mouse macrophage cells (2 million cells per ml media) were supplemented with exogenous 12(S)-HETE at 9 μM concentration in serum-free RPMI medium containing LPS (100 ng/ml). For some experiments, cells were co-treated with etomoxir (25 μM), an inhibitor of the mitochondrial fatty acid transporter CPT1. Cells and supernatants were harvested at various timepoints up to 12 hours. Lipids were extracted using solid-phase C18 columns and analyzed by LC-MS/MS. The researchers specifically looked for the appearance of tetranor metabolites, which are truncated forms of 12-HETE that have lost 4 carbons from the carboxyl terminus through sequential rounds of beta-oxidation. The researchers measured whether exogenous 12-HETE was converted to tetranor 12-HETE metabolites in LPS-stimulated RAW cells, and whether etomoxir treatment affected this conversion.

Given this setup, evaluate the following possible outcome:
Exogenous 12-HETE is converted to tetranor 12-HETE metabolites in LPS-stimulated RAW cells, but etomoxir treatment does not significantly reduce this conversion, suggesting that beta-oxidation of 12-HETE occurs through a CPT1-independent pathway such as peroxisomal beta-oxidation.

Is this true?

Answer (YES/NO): YES